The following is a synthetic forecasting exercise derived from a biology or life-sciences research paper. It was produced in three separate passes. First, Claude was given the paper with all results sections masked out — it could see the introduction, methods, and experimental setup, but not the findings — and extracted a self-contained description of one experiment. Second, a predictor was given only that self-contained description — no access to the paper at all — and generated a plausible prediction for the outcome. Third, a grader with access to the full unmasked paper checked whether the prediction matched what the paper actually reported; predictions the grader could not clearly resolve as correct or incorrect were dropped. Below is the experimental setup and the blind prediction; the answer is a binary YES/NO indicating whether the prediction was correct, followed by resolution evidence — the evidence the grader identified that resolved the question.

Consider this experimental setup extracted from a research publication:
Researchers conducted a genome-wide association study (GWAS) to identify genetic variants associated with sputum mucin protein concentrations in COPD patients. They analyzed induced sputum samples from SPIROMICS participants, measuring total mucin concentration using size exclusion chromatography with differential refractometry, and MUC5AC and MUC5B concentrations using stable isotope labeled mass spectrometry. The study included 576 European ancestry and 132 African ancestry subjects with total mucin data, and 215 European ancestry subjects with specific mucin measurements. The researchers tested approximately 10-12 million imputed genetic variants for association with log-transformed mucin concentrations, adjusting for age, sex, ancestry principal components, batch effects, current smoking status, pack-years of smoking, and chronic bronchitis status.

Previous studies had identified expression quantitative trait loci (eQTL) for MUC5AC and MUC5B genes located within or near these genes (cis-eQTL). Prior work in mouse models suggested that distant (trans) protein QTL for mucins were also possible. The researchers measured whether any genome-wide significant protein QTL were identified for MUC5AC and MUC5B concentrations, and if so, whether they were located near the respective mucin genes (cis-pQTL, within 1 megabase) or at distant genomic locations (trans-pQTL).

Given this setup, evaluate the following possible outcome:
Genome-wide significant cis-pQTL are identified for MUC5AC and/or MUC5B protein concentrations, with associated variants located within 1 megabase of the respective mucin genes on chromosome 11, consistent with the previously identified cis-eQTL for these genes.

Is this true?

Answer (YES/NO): NO